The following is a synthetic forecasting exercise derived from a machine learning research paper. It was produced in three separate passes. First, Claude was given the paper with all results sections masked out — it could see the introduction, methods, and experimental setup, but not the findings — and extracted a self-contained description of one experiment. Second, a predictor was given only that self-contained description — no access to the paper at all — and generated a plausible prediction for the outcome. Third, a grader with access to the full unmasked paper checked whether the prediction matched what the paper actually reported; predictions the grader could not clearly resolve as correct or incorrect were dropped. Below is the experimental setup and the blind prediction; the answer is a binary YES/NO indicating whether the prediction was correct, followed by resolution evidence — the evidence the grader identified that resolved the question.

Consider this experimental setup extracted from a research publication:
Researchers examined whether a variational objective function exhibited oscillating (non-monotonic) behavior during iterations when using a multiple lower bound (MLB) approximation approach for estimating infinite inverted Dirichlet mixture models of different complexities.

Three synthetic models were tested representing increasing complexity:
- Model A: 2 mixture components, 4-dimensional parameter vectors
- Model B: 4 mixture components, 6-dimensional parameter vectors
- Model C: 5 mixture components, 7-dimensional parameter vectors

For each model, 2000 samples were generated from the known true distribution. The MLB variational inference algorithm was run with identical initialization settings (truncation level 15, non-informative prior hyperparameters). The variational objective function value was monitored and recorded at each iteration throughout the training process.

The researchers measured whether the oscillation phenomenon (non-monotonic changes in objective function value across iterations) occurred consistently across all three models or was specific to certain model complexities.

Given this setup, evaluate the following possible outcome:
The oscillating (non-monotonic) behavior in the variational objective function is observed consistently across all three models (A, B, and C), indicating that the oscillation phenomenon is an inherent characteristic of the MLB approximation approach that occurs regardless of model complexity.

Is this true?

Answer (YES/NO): YES